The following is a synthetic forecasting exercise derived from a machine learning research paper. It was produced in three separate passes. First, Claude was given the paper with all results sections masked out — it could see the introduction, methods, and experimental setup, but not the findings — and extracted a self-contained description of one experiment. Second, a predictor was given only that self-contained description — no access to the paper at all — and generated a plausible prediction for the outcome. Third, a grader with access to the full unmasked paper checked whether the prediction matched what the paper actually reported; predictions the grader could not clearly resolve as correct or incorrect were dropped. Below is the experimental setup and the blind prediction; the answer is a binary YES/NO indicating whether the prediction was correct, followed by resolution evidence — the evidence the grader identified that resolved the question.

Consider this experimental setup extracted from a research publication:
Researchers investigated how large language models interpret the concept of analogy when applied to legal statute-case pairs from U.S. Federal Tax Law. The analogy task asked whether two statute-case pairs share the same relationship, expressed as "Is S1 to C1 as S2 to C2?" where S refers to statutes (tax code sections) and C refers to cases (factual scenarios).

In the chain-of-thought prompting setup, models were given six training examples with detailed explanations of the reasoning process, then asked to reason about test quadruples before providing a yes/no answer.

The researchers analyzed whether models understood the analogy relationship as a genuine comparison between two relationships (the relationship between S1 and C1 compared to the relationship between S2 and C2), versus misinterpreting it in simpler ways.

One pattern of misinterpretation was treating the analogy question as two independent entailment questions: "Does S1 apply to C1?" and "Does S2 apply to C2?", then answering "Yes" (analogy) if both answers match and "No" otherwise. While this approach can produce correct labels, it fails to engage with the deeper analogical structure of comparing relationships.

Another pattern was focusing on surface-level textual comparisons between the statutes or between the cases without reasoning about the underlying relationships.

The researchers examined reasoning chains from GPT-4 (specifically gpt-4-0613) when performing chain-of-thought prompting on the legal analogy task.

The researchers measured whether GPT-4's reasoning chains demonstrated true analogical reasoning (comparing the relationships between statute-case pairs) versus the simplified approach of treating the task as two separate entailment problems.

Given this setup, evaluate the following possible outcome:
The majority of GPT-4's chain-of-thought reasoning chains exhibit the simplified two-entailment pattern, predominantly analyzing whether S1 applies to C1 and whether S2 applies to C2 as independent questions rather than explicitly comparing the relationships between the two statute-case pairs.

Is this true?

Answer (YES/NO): YES